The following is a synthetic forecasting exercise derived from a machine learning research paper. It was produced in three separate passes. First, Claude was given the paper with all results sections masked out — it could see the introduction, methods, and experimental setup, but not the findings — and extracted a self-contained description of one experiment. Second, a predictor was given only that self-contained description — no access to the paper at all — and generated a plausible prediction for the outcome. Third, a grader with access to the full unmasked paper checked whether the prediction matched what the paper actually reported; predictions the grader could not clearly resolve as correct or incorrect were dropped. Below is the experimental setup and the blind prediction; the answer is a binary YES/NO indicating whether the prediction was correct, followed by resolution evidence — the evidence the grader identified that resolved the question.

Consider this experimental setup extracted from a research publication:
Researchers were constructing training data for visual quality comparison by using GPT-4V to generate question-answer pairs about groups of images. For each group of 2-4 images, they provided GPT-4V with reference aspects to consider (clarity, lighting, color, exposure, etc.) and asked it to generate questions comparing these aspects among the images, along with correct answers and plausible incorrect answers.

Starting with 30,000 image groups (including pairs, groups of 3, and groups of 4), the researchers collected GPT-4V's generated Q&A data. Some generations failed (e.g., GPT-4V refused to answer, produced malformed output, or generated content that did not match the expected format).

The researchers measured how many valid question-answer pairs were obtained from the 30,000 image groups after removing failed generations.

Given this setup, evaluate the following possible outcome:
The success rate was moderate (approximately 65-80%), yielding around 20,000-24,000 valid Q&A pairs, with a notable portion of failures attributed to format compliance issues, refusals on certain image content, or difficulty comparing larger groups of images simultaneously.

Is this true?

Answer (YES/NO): NO